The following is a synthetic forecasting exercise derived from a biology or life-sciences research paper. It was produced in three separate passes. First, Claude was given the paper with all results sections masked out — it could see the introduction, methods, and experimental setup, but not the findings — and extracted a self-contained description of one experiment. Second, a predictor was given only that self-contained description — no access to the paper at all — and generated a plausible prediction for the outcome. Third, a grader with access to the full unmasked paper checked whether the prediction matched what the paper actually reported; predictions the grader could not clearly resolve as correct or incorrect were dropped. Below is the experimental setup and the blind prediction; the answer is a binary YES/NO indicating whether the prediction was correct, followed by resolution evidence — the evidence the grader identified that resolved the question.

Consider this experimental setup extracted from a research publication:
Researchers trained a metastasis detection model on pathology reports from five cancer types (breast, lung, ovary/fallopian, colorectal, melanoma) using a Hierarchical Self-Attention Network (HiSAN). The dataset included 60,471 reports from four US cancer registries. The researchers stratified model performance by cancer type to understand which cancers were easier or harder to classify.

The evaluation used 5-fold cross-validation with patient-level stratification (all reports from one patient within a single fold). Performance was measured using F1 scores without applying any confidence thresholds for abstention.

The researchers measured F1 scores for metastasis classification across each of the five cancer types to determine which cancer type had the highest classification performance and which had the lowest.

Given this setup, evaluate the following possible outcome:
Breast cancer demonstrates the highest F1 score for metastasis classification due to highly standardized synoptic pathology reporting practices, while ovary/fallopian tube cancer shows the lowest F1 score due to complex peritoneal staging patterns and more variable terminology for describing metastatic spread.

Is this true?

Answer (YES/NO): NO